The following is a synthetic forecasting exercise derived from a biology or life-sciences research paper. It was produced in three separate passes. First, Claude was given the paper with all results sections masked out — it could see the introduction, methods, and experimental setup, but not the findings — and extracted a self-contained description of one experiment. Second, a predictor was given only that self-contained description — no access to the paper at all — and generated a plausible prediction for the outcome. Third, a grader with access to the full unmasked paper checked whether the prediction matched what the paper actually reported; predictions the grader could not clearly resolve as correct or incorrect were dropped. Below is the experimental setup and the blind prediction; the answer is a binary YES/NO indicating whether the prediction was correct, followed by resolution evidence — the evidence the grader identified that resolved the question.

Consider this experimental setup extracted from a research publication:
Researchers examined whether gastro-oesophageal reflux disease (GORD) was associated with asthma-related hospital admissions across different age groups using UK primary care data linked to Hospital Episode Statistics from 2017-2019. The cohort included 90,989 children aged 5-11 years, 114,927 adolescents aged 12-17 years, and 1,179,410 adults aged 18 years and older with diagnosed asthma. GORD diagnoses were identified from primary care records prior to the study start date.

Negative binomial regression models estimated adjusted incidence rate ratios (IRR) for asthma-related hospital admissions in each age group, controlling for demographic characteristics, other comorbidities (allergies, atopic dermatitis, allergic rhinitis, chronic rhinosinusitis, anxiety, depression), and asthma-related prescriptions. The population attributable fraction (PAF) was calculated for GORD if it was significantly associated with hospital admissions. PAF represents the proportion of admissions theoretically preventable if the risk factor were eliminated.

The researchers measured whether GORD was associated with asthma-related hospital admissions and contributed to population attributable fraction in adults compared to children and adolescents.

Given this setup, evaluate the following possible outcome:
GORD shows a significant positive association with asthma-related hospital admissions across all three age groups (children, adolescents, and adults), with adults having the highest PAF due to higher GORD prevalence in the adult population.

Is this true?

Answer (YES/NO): NO